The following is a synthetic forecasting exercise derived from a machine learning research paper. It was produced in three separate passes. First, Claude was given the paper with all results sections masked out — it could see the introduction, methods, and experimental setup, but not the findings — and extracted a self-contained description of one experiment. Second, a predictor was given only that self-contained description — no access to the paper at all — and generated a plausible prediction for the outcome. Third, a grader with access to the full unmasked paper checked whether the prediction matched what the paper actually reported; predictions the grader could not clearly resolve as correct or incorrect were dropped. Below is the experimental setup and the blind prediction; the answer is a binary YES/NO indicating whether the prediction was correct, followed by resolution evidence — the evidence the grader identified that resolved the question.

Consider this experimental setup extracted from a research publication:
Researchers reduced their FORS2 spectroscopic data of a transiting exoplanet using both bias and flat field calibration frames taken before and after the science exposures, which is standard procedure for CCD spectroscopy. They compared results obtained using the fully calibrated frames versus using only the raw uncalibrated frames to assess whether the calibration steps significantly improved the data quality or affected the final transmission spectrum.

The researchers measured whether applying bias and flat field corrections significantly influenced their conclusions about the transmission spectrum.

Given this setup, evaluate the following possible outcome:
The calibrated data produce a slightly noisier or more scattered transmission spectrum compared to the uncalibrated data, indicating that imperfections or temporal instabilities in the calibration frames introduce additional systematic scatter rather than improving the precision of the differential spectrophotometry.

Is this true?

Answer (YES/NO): NO